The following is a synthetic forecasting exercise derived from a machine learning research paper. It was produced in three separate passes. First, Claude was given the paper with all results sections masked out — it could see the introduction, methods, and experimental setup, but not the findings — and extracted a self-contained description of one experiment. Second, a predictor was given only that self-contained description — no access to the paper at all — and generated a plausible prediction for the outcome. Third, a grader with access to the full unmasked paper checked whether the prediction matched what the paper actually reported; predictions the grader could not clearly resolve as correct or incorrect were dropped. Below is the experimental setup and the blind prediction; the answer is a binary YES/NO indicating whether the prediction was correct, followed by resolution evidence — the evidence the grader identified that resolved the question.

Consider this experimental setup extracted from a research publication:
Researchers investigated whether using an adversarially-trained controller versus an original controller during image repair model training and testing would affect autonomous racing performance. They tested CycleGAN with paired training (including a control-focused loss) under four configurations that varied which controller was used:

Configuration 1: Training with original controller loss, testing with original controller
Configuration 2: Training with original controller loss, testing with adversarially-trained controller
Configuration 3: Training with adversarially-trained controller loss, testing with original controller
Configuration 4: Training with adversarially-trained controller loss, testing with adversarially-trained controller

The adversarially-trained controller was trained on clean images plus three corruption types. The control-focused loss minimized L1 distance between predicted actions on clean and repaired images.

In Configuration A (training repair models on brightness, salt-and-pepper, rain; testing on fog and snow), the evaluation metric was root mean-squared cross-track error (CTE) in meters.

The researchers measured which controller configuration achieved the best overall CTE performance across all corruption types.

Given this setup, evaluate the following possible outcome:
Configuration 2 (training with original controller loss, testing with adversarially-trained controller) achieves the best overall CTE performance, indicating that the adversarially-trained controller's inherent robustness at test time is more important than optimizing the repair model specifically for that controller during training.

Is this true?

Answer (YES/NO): NO